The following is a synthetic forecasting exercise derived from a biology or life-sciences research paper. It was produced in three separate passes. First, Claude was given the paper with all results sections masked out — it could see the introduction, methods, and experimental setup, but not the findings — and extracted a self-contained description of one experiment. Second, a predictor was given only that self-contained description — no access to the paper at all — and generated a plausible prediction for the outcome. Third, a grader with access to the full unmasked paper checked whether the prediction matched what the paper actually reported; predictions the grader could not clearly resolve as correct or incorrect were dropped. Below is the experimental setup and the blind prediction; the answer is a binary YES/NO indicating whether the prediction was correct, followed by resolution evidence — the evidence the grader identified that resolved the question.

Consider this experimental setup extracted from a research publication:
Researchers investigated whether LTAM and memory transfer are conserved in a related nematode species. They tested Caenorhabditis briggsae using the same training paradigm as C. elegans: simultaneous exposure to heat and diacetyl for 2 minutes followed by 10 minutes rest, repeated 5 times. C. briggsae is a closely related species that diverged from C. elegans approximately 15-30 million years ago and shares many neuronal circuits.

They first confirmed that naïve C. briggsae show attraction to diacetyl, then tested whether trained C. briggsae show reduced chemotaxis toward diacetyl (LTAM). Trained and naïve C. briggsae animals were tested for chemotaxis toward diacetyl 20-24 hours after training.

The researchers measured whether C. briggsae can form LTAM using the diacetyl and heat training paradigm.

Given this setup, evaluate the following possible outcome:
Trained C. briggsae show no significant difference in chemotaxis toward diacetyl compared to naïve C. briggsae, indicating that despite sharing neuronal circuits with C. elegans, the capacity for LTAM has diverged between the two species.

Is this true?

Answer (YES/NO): NO